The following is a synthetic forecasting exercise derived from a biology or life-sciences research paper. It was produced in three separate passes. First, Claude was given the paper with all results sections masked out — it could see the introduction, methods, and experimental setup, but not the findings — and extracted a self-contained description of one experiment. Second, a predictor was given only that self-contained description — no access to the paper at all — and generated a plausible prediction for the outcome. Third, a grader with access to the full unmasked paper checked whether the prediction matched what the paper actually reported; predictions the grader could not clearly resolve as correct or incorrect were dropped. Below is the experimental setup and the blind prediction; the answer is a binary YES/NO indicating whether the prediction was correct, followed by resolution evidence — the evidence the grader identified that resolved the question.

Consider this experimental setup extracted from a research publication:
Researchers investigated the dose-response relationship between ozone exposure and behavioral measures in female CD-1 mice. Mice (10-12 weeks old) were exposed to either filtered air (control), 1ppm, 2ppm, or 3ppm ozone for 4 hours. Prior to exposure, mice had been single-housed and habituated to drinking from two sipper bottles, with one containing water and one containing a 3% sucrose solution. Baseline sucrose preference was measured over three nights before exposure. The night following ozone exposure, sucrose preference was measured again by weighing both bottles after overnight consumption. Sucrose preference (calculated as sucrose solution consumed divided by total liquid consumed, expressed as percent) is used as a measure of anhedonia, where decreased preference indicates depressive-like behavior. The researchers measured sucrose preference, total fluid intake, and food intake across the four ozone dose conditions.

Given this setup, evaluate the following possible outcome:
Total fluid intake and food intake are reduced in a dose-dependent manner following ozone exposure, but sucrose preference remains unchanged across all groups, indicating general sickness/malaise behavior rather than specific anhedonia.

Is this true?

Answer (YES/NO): NO